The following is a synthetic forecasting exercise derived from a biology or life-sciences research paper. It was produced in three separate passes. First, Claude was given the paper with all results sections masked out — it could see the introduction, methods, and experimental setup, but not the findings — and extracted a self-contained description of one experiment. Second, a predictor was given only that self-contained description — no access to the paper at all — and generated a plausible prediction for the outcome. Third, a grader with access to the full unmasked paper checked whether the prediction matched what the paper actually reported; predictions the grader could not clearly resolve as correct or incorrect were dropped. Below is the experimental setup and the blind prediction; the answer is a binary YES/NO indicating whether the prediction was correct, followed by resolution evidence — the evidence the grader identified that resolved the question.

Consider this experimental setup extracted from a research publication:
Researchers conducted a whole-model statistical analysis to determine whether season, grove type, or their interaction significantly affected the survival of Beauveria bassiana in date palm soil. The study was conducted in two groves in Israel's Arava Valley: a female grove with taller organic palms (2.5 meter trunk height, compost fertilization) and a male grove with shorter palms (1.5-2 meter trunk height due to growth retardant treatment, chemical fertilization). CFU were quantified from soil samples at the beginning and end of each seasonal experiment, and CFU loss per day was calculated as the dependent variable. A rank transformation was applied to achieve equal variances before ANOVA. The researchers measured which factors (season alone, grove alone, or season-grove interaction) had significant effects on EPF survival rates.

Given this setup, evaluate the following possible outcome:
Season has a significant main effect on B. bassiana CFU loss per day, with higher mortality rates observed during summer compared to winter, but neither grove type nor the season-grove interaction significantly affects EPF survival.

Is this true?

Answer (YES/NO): NO